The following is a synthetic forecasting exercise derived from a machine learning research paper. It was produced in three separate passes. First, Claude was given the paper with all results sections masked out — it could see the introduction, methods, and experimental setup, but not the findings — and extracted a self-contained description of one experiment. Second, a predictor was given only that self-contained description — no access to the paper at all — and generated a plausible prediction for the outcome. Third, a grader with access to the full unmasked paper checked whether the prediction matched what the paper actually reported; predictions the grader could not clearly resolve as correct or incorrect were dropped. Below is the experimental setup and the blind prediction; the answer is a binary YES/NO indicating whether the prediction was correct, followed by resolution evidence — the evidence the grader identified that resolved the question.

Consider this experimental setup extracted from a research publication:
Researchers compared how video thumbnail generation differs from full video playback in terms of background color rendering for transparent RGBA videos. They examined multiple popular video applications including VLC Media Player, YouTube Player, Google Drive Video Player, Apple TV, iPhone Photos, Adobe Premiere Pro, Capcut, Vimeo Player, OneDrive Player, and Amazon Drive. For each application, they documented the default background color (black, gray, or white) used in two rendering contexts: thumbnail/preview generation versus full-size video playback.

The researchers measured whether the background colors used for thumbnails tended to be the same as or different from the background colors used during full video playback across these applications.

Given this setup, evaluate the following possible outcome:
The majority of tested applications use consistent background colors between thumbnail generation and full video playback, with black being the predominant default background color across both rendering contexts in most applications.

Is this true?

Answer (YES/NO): NO